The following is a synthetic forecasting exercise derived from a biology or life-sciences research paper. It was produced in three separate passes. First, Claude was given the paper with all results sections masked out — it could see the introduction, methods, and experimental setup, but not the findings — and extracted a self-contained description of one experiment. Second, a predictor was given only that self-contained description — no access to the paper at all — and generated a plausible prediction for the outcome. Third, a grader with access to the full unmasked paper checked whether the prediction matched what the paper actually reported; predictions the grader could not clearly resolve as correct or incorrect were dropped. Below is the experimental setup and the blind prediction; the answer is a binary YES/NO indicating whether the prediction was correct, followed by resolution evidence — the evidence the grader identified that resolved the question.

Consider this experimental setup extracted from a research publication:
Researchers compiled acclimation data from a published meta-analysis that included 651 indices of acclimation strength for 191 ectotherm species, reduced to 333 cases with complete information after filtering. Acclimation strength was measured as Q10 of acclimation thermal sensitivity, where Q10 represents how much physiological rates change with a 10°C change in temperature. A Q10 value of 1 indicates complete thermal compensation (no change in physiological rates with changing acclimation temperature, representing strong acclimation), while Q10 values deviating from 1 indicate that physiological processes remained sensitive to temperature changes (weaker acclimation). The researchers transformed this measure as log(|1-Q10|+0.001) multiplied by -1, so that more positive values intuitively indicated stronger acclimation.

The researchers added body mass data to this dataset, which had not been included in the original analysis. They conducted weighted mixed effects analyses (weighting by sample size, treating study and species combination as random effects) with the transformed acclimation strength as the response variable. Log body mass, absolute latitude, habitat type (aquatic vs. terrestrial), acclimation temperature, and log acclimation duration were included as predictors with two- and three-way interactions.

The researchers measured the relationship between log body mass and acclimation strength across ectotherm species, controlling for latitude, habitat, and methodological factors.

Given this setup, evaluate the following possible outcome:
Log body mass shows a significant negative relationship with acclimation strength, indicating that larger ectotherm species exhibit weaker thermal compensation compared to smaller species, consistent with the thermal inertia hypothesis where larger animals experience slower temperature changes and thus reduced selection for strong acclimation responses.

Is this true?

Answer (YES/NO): NO